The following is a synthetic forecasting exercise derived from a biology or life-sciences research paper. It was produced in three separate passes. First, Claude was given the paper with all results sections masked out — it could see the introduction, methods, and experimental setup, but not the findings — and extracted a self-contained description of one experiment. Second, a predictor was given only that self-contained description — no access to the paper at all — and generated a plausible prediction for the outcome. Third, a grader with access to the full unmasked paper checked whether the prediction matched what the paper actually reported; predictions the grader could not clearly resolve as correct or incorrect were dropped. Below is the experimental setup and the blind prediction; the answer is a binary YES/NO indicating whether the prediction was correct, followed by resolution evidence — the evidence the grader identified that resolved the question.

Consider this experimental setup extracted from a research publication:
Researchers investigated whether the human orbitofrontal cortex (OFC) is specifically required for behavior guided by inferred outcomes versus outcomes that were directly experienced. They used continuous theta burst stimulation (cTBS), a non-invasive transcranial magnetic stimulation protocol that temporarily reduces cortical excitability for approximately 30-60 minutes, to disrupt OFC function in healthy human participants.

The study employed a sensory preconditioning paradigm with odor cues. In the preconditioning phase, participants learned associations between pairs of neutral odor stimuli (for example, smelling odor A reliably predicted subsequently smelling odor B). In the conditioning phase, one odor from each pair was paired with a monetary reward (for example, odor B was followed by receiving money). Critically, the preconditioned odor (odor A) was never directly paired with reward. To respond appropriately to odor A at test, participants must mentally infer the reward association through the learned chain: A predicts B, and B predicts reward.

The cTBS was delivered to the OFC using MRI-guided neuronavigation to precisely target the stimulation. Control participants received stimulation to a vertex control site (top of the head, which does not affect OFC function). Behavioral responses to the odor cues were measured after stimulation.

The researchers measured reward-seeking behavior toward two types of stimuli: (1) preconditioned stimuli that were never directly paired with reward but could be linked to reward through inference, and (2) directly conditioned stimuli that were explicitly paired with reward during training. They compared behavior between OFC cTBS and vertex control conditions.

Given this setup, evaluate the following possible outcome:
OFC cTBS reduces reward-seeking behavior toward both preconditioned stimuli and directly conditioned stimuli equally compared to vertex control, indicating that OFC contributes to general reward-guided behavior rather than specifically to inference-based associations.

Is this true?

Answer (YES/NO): NO